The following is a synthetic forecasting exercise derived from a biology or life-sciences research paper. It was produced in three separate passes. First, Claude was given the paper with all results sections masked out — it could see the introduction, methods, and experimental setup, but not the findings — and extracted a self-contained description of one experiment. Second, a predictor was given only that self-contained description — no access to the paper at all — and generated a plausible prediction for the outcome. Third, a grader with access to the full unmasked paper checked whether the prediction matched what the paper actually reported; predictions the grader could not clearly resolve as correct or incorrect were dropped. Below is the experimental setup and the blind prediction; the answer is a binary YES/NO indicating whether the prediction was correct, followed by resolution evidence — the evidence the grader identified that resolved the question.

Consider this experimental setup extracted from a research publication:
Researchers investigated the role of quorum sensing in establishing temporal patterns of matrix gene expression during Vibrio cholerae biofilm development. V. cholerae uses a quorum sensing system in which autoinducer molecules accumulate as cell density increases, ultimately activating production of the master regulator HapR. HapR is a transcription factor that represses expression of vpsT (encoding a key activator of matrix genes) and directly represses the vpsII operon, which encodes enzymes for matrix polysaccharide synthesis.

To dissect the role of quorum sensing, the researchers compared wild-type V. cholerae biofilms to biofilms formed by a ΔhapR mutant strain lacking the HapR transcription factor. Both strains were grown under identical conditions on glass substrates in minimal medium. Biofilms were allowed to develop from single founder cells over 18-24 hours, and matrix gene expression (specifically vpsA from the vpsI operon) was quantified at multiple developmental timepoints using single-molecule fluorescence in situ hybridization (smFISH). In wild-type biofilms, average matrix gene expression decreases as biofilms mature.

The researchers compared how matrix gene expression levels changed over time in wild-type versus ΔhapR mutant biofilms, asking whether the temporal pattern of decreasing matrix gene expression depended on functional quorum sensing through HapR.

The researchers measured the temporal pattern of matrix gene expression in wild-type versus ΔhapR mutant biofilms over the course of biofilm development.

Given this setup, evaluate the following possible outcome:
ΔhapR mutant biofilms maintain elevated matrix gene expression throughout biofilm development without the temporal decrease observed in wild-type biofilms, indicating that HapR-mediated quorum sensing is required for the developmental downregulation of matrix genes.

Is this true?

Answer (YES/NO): NO